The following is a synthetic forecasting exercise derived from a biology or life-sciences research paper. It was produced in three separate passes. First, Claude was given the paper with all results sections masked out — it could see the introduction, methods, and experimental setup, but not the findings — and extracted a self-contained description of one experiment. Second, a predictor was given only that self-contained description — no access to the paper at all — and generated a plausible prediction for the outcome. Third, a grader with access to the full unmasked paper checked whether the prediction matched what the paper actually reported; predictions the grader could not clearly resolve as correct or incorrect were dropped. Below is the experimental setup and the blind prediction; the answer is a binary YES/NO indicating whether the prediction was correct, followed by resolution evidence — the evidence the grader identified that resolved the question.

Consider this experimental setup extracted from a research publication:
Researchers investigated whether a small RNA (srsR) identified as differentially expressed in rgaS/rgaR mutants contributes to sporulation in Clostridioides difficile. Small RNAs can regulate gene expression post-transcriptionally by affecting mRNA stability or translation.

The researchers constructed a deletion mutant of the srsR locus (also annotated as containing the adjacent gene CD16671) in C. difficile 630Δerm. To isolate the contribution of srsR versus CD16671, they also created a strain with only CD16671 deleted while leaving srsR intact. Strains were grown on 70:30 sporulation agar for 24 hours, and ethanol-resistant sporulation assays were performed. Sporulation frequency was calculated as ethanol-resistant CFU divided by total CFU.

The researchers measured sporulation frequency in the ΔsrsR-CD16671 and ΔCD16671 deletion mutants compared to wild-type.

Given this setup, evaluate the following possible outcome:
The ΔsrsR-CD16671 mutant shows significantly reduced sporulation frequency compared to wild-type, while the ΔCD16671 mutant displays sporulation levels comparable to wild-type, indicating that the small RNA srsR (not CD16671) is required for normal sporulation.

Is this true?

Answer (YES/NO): NO